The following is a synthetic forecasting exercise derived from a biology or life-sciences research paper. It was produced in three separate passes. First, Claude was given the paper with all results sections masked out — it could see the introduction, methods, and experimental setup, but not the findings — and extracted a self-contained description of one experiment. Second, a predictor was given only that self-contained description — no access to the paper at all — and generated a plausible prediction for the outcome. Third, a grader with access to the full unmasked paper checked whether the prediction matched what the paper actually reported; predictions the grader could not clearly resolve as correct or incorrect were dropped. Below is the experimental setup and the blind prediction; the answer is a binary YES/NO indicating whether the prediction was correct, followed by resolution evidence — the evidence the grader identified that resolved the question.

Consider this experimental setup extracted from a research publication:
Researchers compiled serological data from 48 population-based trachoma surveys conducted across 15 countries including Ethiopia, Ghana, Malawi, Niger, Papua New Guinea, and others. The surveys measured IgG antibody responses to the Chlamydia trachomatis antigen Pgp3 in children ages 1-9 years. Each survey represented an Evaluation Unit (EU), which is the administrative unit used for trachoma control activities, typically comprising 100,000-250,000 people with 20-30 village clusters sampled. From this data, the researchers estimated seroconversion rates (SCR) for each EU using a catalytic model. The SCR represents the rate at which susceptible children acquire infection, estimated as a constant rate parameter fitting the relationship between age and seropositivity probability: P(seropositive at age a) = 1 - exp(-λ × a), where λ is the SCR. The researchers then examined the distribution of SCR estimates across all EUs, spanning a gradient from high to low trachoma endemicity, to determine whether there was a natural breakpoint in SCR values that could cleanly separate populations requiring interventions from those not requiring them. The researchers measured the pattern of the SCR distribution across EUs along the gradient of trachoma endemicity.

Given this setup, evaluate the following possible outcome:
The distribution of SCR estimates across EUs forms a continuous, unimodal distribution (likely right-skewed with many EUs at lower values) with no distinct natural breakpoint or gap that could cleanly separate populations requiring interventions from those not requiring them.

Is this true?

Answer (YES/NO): YES